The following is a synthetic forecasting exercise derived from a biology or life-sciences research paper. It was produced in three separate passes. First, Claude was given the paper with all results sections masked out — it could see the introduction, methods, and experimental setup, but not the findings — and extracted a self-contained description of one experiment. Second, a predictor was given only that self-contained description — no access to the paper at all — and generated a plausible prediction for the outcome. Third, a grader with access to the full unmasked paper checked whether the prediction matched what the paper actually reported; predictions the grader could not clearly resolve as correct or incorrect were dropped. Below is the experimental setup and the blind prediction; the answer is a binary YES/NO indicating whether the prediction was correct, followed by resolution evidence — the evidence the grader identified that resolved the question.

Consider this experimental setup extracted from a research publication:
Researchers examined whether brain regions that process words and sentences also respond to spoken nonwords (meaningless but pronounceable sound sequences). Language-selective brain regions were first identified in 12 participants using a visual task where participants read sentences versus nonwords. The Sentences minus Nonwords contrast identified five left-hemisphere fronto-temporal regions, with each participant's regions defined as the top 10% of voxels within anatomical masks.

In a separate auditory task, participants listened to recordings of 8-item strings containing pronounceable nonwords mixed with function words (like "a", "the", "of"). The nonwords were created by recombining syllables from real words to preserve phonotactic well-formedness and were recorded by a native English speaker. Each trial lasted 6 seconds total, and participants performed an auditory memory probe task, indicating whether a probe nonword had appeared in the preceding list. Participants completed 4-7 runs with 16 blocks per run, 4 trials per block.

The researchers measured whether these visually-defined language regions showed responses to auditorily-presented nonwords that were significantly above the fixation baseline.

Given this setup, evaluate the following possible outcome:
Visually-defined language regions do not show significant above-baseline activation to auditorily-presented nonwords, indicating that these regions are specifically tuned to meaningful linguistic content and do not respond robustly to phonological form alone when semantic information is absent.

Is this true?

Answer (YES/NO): NO